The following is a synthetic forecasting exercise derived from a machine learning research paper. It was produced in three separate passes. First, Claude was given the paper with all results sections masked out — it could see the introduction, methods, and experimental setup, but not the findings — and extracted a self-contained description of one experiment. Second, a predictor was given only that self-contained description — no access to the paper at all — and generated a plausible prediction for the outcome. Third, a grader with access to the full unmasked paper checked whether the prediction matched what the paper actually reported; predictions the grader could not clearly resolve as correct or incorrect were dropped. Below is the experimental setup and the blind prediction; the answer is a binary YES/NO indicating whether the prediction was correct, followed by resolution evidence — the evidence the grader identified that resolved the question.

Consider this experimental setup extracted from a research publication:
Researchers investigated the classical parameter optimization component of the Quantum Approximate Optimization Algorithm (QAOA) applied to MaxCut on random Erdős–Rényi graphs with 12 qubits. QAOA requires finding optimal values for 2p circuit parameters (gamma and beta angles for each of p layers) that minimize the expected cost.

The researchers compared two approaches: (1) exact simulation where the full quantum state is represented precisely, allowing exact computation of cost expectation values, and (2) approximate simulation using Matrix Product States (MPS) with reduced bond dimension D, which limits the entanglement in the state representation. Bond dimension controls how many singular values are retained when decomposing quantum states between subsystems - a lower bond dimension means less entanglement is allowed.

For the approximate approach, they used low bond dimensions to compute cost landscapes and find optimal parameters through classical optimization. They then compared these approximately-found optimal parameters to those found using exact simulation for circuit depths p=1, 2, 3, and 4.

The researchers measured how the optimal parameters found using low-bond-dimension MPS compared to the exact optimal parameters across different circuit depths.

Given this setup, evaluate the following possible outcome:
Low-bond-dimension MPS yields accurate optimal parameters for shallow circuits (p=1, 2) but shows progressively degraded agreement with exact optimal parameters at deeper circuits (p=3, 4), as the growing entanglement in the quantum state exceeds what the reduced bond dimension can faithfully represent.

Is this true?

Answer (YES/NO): NO